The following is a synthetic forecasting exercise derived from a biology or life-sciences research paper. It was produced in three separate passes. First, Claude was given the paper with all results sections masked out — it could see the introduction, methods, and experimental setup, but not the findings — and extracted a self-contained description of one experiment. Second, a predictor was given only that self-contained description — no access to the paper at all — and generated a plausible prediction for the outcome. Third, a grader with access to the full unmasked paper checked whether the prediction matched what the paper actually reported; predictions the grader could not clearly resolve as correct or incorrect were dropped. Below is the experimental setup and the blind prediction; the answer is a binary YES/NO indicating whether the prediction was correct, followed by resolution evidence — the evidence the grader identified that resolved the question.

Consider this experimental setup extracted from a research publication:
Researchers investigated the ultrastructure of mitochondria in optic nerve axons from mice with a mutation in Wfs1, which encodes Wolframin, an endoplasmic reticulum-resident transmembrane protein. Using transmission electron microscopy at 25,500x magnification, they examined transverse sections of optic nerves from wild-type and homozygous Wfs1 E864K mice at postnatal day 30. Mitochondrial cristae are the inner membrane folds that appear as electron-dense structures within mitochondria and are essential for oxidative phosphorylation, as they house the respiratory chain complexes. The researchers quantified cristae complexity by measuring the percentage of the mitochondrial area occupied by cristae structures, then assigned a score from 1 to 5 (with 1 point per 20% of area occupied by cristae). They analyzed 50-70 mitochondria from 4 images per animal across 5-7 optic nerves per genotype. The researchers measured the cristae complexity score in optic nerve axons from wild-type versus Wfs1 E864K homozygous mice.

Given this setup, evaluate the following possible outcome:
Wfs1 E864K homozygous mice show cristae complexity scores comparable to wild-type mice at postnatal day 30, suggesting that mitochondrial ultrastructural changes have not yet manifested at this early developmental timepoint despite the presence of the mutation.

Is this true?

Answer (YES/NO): NO